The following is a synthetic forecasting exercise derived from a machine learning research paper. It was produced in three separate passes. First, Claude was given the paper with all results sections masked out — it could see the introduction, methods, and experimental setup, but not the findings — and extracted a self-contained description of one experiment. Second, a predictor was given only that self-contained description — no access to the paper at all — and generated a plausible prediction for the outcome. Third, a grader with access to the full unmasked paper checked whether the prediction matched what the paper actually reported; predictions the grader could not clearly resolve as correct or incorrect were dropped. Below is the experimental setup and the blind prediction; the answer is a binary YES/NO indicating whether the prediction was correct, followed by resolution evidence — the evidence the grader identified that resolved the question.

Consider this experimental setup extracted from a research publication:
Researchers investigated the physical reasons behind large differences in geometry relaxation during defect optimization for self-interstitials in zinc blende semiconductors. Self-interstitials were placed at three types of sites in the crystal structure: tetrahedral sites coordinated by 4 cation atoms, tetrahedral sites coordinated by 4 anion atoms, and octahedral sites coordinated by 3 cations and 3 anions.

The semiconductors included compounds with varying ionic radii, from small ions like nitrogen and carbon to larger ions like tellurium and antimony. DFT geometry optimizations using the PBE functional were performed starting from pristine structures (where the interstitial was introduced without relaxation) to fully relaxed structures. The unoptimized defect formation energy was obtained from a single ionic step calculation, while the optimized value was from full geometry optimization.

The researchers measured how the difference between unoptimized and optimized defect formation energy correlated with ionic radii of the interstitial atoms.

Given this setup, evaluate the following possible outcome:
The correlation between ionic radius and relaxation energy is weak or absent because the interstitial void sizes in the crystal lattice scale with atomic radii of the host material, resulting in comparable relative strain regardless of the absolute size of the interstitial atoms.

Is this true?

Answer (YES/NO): NO